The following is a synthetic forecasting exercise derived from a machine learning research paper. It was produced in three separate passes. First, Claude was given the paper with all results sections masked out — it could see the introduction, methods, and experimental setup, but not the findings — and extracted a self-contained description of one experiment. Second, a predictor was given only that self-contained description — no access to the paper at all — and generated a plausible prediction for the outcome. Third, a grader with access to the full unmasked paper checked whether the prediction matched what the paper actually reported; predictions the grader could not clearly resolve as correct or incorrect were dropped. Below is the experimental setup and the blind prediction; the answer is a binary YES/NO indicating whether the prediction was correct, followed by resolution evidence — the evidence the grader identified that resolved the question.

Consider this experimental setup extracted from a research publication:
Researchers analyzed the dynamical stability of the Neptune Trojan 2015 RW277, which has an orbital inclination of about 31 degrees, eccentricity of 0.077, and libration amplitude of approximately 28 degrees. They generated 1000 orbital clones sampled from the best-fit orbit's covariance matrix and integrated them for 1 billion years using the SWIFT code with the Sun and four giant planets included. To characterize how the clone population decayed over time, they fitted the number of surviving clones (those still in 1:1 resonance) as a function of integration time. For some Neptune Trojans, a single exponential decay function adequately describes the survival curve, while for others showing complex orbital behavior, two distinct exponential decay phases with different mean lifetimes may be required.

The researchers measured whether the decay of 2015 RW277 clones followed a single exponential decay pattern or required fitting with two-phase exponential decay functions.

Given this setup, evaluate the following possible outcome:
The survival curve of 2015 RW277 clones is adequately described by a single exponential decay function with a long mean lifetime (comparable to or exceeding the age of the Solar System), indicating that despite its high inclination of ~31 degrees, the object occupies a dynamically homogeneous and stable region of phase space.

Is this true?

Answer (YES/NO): NO